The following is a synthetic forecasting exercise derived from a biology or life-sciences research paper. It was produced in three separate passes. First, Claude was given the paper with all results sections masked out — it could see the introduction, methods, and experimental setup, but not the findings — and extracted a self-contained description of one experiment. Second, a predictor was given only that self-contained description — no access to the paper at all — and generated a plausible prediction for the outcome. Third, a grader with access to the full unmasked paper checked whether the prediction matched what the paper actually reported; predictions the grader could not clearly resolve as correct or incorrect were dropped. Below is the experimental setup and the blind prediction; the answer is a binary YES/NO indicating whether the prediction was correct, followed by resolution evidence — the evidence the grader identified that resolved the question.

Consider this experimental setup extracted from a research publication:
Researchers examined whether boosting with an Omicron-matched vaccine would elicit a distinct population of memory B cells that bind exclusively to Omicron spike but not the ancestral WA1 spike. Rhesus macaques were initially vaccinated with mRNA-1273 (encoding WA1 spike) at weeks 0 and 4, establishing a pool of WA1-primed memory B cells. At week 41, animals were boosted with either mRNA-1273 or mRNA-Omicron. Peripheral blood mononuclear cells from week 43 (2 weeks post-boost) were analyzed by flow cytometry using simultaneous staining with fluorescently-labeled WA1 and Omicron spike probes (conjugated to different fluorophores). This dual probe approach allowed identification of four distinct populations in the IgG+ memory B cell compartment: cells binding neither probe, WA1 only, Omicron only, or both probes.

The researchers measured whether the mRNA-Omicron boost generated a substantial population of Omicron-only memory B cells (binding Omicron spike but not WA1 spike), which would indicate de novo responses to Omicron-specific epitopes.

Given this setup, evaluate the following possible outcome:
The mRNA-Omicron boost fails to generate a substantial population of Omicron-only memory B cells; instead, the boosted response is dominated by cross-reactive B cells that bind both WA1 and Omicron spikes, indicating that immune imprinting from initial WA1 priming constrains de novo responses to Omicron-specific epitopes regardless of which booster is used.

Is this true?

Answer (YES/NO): YES